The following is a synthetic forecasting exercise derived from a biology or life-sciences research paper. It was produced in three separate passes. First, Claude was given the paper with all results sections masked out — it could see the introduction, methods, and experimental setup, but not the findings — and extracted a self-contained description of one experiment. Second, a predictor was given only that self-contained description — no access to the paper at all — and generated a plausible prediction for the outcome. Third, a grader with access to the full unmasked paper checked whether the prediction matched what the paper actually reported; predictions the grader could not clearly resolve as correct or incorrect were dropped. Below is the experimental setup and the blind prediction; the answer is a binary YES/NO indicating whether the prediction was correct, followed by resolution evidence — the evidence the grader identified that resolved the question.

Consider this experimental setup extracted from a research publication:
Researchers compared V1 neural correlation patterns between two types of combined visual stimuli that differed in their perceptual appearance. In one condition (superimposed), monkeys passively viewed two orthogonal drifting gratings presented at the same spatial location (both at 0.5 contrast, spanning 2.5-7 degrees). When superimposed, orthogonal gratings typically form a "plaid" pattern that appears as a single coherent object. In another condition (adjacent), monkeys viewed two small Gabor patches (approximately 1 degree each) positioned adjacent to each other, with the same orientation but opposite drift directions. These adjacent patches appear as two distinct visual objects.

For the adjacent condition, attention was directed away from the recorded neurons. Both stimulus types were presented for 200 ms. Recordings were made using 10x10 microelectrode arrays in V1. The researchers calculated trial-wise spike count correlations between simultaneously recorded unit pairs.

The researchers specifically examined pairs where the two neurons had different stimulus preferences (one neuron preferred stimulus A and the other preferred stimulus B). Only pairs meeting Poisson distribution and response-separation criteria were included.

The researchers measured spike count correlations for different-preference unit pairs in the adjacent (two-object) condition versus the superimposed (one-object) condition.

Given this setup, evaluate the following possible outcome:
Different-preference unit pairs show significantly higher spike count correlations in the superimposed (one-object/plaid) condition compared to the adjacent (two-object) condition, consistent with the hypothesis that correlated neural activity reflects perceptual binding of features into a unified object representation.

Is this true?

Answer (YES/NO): YES